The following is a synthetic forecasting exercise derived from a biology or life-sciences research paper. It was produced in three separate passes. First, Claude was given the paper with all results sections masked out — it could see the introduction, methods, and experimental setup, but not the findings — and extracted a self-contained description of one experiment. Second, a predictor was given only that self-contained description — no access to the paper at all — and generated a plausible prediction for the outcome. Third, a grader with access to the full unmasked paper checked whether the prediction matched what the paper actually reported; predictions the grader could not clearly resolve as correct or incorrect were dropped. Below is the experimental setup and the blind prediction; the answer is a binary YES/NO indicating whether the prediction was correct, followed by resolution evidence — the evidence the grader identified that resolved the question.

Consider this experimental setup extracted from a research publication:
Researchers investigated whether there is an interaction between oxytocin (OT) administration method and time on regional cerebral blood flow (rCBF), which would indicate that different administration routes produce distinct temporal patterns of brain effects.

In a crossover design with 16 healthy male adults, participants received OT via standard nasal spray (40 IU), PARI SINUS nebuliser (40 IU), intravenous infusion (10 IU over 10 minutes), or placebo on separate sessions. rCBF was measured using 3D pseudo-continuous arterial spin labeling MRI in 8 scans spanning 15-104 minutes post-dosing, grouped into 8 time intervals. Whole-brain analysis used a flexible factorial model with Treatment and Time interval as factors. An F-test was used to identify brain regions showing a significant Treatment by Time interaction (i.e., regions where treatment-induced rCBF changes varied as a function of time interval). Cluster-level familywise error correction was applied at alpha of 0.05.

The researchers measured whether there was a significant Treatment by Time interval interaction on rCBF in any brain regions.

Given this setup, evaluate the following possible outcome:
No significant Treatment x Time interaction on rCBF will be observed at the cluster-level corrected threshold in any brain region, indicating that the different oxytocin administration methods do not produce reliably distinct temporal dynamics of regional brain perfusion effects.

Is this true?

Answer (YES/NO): NO